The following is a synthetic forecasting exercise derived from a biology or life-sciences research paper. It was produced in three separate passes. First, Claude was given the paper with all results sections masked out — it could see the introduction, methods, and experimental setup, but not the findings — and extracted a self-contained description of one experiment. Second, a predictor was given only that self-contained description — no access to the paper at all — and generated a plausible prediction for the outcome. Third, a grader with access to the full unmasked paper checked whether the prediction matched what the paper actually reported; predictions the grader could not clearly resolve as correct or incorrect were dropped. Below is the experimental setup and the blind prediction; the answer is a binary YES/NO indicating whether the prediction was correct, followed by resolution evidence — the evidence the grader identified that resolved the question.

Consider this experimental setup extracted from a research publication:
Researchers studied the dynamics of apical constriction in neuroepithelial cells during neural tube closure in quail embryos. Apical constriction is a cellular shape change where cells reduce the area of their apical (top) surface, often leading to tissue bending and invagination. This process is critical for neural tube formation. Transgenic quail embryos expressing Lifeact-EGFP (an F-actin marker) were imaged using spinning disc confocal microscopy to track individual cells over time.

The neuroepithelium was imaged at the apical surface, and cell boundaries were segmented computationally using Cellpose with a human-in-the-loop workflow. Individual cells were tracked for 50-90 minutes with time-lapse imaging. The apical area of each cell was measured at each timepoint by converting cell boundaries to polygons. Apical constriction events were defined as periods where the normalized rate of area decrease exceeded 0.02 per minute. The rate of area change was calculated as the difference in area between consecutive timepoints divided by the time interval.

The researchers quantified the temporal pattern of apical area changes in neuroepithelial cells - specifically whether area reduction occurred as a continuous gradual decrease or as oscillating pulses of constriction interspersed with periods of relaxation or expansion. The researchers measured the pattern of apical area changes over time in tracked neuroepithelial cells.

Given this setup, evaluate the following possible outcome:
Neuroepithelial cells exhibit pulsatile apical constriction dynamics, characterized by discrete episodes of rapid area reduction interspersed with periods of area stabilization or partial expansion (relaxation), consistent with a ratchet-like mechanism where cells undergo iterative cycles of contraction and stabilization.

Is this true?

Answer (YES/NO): YES